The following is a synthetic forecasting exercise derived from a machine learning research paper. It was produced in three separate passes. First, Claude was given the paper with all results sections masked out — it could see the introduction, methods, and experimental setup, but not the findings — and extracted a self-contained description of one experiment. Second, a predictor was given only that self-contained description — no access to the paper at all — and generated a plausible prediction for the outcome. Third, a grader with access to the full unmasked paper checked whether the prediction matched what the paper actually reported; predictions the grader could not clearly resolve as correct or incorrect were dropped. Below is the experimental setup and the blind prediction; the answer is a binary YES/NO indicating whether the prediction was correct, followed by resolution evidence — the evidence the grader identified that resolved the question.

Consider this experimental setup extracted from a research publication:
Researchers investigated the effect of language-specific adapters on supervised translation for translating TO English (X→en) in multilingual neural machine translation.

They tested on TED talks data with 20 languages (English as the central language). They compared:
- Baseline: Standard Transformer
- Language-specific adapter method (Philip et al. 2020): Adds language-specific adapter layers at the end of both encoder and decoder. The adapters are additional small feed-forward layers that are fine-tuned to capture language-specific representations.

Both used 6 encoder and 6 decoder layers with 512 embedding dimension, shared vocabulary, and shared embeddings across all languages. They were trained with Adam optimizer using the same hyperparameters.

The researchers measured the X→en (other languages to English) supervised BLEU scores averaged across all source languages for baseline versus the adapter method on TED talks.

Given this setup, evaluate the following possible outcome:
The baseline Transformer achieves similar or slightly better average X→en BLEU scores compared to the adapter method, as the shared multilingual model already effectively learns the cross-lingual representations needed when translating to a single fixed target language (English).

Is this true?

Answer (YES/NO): NO